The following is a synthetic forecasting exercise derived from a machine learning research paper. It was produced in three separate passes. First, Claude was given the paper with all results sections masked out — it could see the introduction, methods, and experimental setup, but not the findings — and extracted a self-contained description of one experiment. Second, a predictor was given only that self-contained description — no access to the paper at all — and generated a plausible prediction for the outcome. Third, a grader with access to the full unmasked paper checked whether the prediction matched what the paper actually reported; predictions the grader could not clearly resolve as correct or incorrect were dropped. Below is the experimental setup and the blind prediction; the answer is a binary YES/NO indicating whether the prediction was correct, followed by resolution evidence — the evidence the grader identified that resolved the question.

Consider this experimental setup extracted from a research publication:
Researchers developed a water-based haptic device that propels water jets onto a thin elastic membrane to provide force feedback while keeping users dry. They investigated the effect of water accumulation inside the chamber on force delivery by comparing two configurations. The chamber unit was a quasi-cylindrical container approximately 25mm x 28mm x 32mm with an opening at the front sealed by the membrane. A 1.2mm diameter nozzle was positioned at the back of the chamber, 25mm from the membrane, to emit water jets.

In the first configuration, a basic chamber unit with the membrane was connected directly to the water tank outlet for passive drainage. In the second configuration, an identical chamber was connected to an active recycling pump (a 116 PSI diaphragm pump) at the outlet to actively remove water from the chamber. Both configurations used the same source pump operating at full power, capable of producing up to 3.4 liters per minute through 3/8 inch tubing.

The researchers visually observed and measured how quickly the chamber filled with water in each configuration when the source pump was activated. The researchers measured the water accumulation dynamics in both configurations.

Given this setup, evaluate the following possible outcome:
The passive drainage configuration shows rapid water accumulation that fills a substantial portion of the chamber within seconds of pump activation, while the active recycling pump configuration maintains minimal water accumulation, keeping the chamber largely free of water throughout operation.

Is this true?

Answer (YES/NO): NO